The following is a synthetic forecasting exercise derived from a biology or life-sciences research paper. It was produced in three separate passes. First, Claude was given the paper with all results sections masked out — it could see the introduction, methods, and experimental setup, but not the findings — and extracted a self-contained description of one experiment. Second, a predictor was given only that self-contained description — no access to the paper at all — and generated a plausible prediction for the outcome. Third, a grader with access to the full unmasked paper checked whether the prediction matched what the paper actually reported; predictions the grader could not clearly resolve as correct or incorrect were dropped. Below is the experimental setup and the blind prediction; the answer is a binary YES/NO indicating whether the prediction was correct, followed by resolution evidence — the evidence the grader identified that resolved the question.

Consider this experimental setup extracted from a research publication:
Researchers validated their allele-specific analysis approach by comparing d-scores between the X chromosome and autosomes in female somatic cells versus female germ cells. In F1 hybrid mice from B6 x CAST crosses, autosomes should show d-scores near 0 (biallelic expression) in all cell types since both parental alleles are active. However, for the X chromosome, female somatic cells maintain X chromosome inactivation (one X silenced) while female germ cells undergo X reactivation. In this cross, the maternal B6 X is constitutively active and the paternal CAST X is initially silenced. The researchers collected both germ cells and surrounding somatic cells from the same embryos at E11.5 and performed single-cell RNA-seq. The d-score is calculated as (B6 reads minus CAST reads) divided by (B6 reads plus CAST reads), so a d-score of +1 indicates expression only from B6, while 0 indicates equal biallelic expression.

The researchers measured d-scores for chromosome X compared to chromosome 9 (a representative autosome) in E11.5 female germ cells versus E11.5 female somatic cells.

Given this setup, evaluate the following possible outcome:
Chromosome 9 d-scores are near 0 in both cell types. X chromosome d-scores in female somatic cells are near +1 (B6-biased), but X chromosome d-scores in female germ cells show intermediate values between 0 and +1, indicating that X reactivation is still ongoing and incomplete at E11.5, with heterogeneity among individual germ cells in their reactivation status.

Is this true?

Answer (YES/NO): YES